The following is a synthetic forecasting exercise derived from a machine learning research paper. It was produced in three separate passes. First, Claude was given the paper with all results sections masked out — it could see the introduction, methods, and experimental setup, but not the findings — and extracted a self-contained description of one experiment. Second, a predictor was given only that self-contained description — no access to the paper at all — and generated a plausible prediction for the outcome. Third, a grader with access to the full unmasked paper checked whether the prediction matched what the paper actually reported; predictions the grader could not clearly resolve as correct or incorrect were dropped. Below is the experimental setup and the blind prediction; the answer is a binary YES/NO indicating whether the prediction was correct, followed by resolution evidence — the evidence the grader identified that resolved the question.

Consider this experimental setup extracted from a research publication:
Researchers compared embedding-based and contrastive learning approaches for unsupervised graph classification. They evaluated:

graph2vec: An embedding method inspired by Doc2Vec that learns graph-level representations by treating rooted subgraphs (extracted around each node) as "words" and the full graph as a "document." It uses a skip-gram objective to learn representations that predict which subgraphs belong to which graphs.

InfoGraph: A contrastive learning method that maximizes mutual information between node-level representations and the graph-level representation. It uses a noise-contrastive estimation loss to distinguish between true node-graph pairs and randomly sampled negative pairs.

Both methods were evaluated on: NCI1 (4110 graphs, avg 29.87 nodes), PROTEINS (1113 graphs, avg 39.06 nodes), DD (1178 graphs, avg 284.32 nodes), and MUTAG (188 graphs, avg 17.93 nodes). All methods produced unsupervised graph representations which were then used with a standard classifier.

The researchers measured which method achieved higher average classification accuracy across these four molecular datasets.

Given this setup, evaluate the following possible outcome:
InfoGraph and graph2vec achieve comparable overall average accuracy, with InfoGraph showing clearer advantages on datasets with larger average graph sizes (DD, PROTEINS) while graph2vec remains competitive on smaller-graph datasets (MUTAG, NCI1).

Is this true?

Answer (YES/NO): NO